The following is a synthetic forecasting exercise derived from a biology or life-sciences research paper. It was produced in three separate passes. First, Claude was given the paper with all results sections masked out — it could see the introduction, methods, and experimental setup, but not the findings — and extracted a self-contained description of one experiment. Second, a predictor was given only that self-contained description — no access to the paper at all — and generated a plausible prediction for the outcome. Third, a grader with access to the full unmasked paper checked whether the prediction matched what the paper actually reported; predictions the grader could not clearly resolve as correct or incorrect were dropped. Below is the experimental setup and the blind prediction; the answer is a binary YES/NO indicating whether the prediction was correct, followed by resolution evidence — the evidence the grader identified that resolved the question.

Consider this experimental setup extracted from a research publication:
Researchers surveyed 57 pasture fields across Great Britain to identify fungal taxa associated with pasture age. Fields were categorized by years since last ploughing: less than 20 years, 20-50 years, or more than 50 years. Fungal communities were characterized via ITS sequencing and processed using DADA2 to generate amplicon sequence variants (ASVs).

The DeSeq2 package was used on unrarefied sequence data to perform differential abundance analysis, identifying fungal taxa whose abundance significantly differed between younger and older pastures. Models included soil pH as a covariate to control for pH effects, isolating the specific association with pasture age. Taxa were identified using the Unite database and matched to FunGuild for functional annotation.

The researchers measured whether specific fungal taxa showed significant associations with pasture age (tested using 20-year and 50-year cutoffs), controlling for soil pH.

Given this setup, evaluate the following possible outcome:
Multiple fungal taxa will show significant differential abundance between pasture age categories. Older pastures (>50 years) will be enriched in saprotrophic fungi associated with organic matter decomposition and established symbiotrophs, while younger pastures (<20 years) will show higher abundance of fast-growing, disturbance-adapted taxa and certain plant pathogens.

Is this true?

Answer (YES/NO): NO